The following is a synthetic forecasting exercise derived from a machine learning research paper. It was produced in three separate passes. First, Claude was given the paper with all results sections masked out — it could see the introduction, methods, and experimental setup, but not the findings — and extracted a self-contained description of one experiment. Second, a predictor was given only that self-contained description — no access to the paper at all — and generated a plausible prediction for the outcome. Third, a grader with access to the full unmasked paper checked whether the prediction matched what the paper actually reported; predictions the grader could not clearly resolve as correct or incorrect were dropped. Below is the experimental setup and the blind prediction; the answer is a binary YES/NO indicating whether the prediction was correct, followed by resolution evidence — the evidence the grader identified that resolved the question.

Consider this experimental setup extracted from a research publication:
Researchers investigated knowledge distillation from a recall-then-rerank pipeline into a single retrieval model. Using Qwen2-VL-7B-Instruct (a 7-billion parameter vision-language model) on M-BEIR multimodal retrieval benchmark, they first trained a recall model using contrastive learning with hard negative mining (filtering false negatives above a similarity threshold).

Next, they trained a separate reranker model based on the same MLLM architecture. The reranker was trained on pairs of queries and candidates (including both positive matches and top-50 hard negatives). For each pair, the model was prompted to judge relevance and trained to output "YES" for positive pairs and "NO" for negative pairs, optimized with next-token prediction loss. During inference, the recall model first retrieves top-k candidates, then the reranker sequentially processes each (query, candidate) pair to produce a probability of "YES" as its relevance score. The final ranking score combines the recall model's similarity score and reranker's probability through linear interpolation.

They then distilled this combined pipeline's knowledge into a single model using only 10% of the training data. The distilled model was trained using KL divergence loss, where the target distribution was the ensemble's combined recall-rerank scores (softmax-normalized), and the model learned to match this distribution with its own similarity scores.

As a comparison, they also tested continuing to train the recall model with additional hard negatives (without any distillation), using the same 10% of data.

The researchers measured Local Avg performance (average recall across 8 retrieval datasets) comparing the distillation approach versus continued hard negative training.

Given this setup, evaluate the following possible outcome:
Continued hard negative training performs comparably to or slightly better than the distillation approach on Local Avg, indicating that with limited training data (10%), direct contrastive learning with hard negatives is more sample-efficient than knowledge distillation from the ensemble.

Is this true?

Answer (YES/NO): NO